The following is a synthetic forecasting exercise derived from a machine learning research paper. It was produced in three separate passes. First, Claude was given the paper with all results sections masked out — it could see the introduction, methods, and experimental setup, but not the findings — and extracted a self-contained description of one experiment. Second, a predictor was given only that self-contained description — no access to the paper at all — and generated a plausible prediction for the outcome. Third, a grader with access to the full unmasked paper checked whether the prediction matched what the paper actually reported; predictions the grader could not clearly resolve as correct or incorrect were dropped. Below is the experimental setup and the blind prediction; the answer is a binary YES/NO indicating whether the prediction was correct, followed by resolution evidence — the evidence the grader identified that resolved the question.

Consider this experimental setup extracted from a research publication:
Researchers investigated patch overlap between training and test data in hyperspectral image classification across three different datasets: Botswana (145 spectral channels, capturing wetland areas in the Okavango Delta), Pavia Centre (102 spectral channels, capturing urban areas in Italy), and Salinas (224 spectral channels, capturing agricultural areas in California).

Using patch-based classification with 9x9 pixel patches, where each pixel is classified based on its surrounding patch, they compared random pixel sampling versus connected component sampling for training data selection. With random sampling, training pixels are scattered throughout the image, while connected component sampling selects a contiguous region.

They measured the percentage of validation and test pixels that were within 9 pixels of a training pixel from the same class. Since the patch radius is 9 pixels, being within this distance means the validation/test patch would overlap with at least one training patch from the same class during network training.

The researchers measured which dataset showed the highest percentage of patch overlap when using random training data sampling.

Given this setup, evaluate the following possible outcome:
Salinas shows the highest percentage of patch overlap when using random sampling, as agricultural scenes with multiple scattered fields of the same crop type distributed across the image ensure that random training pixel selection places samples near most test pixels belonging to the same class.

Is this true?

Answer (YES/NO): NO